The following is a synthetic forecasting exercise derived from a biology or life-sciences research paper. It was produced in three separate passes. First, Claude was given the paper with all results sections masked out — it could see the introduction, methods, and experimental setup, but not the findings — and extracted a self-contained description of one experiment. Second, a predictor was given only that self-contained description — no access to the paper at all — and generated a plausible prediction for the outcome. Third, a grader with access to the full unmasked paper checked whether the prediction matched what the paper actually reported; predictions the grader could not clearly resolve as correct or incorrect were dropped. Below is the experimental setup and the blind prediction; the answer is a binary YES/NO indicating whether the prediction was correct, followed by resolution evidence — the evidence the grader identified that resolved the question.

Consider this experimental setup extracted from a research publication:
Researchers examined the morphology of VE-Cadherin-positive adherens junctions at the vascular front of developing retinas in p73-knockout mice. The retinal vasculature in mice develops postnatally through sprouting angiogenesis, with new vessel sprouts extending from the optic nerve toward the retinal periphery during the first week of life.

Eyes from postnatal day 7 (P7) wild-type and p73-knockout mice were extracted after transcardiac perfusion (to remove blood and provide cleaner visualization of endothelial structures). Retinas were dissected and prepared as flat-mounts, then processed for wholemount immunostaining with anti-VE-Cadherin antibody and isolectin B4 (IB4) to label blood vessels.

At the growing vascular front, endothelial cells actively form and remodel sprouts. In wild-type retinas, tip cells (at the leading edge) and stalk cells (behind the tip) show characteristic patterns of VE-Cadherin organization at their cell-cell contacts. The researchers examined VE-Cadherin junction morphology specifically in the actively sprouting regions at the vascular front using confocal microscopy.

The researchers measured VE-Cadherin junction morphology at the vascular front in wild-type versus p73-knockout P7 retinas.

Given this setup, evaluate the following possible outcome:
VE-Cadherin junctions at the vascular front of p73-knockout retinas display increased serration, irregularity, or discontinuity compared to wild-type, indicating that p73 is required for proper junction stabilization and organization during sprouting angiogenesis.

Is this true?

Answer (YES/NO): YES